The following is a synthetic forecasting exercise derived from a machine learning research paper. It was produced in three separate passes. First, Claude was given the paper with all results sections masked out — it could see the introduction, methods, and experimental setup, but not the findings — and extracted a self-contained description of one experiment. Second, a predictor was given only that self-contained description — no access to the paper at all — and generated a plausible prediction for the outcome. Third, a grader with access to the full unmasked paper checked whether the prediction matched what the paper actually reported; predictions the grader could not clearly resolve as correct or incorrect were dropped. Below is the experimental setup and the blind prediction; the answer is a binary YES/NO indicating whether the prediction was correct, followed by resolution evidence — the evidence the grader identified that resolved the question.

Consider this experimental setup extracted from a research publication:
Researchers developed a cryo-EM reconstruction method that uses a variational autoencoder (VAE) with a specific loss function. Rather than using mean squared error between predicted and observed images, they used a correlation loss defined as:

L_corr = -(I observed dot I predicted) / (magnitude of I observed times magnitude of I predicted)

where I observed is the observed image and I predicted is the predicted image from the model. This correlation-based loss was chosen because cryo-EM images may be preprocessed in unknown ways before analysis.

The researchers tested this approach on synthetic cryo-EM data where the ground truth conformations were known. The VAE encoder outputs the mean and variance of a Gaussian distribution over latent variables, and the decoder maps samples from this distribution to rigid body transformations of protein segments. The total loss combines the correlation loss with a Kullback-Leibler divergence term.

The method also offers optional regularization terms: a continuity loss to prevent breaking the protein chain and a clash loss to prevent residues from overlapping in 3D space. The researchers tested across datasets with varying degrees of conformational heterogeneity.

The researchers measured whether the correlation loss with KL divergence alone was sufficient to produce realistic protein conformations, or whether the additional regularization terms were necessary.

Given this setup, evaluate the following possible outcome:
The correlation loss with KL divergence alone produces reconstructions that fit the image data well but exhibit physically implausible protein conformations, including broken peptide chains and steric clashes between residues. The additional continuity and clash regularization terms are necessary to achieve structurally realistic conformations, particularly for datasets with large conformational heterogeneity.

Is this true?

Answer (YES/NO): NO